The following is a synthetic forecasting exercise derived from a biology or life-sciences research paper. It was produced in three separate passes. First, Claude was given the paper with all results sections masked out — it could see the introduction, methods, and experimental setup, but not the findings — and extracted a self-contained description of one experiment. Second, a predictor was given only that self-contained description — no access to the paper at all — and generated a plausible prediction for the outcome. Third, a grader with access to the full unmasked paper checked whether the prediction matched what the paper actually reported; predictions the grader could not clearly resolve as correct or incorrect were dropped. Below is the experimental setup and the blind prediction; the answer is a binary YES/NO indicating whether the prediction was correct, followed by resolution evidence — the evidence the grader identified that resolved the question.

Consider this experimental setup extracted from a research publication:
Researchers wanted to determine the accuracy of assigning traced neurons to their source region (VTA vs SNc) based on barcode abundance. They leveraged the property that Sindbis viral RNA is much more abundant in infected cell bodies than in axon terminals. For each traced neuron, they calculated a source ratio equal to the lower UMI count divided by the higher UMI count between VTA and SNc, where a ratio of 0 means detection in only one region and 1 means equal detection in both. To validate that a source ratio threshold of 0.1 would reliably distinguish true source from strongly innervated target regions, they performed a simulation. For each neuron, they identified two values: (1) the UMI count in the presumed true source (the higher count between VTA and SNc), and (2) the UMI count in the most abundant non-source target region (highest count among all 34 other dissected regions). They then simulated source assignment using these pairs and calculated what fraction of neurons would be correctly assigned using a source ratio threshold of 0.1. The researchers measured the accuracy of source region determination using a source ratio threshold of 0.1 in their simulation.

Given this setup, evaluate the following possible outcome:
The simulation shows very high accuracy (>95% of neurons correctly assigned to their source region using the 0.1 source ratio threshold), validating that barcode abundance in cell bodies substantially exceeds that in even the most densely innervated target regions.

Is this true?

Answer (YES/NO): YES